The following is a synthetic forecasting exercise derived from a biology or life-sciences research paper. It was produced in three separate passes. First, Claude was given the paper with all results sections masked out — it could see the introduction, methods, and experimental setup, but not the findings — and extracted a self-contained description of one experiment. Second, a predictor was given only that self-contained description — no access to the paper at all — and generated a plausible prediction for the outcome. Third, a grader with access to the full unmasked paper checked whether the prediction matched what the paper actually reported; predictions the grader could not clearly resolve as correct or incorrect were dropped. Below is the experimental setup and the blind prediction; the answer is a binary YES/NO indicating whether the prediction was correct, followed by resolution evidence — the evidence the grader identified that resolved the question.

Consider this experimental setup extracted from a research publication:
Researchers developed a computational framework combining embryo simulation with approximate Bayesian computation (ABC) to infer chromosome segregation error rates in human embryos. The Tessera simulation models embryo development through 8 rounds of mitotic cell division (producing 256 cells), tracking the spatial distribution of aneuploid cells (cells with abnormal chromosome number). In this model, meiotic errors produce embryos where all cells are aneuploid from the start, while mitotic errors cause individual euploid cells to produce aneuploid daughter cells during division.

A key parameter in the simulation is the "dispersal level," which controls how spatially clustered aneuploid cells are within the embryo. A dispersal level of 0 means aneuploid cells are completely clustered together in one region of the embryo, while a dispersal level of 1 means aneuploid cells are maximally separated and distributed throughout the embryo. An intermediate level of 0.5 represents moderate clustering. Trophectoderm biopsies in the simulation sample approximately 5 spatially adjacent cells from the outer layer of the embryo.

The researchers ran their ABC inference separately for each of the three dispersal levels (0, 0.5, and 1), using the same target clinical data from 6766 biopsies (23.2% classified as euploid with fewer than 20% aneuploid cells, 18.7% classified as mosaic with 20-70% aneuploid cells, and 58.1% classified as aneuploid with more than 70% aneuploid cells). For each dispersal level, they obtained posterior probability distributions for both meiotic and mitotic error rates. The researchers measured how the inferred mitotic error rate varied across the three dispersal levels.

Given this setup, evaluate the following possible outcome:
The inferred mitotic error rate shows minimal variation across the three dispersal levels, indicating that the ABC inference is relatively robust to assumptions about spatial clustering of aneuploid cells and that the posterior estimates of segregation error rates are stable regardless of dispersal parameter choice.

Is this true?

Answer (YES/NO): NO